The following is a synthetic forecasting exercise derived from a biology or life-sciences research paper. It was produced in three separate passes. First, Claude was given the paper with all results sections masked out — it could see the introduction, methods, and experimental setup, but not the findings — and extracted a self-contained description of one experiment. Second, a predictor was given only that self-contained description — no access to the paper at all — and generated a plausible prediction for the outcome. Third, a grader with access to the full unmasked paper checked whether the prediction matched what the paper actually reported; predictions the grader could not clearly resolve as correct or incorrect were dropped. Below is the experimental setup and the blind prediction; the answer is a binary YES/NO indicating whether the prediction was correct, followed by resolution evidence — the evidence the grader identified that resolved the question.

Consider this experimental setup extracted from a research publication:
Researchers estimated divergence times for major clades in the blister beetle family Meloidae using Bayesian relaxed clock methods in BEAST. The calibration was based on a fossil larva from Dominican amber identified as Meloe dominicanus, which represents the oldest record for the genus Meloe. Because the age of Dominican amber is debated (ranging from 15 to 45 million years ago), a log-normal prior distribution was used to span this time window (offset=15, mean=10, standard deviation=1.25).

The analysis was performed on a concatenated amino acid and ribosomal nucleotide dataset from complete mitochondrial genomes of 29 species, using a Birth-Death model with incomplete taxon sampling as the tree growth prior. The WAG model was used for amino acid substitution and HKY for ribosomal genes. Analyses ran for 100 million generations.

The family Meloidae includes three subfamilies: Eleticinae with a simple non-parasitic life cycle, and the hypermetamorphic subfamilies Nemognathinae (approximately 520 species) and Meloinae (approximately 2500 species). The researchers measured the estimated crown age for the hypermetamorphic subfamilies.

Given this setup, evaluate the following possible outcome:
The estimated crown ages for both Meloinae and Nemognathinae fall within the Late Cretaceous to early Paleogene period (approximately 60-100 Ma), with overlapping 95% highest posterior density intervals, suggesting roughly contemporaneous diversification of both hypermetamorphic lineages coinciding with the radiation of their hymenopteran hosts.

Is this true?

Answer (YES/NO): NO